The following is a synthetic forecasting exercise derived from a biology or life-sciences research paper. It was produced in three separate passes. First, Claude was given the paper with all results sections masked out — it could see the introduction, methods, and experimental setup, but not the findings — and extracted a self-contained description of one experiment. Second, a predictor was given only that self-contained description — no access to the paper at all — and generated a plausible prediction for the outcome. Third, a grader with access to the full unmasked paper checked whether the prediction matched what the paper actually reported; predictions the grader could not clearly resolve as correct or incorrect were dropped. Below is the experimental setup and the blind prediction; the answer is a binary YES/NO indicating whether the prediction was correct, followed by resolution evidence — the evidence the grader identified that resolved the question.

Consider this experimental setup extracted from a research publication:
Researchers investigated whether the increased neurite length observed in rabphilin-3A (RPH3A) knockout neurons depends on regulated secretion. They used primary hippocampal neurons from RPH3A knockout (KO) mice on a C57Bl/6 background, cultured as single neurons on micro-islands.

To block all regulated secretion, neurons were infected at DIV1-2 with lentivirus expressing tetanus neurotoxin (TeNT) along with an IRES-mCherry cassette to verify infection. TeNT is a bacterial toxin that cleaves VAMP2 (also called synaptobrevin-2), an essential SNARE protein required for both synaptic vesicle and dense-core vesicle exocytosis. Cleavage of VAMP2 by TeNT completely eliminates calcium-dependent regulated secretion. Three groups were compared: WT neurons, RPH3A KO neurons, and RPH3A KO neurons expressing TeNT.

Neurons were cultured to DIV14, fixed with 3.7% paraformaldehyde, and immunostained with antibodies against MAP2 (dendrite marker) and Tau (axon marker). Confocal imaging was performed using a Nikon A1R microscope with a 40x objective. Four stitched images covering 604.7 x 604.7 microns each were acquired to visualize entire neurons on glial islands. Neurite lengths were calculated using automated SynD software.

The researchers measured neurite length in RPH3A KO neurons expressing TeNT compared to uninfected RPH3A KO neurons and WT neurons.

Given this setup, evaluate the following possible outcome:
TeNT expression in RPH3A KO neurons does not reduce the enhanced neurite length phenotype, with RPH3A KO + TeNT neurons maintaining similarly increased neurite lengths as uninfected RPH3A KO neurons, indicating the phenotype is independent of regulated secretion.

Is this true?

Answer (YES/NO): NO